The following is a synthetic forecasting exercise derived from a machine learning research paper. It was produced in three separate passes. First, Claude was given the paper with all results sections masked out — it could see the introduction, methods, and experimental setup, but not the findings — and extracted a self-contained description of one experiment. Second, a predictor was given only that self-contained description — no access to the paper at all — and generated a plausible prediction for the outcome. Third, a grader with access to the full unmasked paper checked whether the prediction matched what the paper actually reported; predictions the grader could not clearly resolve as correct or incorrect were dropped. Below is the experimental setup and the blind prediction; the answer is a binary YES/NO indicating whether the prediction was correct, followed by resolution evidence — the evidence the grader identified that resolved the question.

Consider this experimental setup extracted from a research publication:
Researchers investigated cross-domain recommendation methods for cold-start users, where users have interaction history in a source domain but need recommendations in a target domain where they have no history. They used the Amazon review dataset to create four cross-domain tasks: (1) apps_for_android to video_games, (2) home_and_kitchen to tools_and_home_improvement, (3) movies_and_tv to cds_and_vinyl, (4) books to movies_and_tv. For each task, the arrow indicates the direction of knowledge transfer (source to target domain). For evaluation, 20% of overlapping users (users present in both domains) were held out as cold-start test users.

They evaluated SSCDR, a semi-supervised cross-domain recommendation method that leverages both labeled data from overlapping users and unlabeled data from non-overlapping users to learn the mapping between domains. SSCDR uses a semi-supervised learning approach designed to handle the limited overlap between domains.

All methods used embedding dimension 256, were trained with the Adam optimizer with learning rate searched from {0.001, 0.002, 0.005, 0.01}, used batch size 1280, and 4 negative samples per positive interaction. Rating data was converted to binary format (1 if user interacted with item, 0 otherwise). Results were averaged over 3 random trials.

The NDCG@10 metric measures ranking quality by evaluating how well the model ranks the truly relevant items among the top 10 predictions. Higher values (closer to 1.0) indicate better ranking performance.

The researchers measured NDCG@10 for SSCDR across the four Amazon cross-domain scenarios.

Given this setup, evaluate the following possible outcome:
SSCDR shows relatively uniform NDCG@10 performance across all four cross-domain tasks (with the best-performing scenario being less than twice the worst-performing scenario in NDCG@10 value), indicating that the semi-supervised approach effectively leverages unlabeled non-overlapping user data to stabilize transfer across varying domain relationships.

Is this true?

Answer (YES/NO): NO